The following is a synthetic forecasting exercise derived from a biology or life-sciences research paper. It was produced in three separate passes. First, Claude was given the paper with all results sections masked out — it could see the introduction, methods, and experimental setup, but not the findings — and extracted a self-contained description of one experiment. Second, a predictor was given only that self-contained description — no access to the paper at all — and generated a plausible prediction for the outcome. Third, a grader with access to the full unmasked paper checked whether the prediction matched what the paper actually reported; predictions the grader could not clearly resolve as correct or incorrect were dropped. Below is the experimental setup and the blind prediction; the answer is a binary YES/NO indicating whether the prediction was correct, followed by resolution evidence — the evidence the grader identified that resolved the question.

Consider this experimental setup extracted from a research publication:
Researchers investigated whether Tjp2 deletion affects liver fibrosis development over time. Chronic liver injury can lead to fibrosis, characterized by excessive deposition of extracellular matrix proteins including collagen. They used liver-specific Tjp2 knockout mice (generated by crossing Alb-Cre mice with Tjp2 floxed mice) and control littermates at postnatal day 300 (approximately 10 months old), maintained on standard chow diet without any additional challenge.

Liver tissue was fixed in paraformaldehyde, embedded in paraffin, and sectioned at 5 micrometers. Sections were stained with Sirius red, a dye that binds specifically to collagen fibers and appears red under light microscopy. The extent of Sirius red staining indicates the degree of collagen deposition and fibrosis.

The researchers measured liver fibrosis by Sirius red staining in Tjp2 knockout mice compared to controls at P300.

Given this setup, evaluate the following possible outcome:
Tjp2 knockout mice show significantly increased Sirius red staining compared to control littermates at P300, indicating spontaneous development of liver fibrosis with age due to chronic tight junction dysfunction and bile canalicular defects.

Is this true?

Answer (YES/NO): NO